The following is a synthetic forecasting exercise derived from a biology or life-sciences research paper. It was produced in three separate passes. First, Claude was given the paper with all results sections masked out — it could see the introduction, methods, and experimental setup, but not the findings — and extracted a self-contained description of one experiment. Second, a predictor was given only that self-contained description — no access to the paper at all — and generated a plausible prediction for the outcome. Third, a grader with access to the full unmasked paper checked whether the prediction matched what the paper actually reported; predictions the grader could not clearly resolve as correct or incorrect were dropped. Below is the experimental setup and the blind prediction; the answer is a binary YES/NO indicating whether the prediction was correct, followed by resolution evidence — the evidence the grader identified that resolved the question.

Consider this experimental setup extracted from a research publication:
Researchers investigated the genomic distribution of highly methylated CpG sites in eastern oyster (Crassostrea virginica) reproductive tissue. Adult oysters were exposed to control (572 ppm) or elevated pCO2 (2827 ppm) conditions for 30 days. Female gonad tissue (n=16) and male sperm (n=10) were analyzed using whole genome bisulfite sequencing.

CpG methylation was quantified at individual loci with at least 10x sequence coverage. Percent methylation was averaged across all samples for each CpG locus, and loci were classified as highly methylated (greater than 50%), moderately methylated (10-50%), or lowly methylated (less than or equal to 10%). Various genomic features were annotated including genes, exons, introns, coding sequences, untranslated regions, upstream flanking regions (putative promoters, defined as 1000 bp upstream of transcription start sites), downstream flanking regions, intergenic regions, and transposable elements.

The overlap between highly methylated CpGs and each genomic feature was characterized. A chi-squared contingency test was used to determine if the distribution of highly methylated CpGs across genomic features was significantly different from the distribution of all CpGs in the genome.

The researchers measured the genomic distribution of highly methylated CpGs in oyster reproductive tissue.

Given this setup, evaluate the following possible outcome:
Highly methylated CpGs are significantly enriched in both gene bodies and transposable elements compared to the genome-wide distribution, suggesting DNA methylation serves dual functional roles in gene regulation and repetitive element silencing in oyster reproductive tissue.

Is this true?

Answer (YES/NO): NO